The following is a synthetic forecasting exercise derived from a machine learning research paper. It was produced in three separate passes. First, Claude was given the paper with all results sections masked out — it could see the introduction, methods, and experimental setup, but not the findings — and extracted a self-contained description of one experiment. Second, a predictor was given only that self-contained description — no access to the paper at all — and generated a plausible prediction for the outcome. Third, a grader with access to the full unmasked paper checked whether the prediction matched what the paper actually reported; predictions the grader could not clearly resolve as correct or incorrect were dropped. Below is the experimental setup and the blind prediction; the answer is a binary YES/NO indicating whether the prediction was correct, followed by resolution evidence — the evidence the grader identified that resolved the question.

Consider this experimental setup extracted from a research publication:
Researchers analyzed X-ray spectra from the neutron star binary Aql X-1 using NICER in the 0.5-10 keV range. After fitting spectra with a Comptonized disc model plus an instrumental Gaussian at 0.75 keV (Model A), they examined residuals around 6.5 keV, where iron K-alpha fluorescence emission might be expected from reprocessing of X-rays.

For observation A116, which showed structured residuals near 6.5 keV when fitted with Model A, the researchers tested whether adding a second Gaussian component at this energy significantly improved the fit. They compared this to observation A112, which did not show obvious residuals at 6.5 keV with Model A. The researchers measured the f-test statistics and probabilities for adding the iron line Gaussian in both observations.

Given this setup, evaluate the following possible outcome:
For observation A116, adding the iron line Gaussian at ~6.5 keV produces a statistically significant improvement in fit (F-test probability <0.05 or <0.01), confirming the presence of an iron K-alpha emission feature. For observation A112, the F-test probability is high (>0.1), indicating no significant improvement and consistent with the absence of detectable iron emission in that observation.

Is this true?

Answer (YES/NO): NO